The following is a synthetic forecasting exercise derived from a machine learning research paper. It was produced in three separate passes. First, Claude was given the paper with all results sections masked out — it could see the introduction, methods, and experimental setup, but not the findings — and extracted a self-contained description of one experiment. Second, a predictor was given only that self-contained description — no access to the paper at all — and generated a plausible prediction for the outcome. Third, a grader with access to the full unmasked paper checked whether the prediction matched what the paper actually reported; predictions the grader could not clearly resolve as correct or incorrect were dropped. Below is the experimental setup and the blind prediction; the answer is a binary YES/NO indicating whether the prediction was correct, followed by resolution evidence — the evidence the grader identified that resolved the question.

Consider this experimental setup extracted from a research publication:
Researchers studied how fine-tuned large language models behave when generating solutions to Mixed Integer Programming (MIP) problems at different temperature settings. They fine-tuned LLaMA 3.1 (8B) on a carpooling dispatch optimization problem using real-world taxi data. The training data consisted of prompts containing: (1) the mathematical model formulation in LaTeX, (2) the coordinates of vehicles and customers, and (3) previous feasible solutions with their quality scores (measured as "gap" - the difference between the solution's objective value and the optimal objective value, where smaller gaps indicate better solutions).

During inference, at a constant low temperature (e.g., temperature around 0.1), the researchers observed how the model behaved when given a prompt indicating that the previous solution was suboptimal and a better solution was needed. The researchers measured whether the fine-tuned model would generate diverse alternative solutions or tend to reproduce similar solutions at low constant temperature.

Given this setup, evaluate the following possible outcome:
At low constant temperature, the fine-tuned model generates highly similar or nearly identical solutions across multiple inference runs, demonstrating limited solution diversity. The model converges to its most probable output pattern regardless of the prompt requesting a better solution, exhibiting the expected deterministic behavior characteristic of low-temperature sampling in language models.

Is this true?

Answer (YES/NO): YES